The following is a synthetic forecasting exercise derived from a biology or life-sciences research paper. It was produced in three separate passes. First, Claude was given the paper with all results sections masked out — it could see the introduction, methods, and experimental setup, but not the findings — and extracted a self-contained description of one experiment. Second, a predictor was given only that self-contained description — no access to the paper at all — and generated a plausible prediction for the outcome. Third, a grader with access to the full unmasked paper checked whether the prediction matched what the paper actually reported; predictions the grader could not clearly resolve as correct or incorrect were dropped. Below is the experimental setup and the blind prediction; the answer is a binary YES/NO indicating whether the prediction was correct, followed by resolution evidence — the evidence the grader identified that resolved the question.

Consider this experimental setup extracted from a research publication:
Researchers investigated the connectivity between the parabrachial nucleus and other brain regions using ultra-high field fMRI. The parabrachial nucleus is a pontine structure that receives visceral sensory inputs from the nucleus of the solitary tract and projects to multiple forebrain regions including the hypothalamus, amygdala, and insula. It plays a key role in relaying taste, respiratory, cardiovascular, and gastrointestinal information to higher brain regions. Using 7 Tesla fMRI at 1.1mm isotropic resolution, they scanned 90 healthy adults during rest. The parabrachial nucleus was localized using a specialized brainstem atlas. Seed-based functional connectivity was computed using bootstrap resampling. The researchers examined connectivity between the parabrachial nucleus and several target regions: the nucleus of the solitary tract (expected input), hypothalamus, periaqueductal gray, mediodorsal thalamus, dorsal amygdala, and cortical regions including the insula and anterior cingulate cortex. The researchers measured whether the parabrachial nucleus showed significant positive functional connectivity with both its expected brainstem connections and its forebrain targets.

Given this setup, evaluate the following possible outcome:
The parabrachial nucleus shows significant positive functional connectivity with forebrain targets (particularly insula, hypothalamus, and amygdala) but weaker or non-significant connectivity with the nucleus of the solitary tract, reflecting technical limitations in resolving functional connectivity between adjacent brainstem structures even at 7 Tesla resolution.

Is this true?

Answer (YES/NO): NO